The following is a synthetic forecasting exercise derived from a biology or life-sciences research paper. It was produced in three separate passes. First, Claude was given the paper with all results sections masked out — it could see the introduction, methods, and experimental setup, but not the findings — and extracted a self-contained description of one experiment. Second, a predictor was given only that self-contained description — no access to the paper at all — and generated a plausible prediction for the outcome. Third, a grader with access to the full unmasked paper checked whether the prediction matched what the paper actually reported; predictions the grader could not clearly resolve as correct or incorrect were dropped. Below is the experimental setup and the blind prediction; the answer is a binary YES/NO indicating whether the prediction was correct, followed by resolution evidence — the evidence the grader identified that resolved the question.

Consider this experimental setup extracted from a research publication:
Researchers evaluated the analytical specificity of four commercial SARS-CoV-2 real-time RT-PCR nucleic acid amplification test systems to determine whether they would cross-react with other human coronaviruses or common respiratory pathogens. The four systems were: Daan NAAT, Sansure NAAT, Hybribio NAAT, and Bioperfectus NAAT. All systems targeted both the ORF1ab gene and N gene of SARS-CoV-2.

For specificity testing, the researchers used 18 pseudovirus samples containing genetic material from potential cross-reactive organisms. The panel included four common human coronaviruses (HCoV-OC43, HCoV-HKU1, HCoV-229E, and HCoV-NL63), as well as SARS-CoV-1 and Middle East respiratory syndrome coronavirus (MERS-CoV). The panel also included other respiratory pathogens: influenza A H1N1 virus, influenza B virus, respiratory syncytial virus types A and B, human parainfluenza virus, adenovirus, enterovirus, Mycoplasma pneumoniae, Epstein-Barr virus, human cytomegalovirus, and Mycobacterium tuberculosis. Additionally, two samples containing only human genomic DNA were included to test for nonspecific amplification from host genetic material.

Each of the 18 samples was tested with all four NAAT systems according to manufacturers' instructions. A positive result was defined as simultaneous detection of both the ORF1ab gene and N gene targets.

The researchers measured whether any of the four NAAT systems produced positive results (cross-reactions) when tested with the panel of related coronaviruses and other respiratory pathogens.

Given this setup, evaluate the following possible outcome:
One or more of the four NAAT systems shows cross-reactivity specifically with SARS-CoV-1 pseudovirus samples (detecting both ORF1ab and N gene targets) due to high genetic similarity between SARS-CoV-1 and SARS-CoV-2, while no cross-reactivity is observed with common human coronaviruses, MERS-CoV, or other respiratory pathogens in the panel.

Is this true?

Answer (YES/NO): NO